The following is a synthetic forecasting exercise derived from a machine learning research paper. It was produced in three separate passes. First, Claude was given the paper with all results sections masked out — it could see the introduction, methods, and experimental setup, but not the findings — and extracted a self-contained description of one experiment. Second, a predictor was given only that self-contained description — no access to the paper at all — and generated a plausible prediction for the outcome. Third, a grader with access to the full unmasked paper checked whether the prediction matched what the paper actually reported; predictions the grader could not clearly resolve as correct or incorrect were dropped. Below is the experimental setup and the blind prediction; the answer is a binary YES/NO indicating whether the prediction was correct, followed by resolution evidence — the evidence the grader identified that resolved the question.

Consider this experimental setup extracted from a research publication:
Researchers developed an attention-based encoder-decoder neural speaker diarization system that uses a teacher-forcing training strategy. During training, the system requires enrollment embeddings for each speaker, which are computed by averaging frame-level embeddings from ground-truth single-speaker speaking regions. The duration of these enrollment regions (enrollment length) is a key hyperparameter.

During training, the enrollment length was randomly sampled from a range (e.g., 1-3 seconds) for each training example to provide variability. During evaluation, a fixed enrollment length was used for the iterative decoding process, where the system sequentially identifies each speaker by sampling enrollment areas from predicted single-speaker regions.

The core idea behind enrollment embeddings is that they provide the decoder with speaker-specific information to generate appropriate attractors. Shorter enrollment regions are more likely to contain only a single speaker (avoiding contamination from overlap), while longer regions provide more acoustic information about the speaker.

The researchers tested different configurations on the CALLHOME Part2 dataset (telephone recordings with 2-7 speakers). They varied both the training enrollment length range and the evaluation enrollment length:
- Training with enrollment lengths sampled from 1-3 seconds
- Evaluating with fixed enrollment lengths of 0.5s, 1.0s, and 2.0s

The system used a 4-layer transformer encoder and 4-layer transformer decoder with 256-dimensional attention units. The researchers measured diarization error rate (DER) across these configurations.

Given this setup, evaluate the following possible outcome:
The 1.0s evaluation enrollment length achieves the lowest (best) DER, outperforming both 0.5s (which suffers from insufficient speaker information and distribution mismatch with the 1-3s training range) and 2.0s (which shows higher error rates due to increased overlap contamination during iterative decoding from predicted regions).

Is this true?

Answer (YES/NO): NO